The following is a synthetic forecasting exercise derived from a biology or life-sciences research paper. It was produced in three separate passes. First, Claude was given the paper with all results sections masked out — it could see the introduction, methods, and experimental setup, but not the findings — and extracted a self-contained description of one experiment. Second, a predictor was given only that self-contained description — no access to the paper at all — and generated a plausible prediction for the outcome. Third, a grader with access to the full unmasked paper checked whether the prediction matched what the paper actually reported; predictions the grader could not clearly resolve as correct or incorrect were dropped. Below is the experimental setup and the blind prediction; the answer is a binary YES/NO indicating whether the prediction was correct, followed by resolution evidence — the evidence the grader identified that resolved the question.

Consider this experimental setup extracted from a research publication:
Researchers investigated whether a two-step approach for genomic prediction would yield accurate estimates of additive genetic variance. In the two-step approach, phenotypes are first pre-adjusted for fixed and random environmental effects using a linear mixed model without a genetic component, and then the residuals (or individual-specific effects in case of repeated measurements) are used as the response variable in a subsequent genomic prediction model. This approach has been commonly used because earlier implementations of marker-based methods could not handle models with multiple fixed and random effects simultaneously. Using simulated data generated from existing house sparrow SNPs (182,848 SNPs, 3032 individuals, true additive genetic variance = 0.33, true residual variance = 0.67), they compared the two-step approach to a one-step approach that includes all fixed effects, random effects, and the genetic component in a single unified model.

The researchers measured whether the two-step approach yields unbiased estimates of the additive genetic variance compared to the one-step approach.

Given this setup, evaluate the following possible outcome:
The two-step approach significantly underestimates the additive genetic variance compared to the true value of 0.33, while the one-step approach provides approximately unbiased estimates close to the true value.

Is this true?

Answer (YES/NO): NO